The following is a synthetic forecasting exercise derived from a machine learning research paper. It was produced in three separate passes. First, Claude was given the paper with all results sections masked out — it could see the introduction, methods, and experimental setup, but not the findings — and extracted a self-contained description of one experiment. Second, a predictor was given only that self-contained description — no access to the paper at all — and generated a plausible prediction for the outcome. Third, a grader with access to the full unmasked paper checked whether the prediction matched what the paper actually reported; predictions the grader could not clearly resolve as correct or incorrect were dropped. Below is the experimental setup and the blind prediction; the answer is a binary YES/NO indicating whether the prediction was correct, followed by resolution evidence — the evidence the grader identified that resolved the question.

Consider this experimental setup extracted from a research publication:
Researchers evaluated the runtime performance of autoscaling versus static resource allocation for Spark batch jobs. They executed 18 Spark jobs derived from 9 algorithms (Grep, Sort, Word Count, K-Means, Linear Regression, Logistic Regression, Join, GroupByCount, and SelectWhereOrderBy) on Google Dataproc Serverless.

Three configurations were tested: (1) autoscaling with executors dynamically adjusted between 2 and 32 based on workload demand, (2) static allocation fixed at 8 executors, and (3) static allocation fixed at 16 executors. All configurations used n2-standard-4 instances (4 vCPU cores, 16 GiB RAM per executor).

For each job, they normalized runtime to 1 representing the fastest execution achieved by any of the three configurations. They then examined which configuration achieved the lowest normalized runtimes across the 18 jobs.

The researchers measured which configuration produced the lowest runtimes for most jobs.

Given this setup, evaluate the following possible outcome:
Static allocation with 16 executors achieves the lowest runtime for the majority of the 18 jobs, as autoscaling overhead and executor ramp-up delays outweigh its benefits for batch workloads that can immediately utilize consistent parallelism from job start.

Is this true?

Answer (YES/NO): NO